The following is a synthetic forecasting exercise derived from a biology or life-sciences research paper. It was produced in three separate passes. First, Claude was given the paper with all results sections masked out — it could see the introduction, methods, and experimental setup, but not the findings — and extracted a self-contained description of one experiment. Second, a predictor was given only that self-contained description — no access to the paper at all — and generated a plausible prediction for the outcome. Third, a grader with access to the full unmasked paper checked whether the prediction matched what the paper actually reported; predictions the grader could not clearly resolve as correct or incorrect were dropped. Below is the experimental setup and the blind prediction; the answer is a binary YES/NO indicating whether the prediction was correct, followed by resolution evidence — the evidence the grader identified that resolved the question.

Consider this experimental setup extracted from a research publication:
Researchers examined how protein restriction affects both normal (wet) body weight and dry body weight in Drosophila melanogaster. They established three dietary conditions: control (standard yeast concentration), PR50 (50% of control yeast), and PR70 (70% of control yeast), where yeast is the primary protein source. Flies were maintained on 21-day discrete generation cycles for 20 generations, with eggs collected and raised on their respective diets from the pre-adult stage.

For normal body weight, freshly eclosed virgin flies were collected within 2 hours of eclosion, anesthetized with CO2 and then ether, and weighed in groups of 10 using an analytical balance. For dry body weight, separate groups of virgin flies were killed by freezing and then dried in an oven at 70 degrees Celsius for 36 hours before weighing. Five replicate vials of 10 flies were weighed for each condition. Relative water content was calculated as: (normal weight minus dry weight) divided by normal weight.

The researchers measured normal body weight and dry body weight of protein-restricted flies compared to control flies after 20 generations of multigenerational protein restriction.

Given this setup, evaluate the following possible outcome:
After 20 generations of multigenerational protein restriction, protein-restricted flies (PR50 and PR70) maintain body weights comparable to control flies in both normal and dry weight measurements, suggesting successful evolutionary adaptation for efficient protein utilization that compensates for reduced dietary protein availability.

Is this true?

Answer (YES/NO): NO